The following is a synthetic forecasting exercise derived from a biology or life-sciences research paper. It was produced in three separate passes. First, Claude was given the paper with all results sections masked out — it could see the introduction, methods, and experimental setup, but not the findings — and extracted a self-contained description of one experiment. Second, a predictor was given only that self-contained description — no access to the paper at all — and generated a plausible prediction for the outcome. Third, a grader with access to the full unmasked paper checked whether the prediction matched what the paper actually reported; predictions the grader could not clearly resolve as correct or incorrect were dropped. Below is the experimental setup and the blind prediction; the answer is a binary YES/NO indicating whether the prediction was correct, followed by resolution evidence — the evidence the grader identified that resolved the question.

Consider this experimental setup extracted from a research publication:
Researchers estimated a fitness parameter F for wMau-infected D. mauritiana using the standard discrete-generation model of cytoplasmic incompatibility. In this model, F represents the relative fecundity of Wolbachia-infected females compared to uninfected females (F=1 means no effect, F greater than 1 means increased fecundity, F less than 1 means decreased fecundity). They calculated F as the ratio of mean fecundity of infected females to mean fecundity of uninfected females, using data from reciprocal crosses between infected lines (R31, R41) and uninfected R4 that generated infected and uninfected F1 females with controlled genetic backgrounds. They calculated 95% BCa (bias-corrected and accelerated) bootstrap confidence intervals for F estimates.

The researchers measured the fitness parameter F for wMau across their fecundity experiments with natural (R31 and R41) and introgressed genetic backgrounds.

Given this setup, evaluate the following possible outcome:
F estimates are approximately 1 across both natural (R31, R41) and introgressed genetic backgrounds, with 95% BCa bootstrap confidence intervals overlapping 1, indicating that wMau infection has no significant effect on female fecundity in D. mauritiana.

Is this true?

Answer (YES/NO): YES